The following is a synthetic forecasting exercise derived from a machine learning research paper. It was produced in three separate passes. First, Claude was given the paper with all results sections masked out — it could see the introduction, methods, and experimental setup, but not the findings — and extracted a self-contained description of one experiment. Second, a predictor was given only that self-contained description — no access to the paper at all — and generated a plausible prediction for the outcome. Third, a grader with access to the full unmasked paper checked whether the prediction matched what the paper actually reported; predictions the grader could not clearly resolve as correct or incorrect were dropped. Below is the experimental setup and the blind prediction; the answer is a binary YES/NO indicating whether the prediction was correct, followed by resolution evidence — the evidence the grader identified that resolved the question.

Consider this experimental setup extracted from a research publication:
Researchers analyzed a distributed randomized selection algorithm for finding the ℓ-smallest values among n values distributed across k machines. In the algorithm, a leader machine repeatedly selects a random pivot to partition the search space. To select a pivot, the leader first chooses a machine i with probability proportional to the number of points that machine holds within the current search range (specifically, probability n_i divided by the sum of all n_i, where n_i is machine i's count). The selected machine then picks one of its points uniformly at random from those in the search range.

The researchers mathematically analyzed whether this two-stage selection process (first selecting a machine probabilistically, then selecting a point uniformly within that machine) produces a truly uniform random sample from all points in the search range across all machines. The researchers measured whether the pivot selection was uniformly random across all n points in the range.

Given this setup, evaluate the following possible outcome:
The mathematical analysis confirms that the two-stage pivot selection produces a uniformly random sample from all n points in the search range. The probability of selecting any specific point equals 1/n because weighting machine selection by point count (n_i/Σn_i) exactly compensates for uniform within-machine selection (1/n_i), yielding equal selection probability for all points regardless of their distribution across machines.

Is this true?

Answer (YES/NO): YES